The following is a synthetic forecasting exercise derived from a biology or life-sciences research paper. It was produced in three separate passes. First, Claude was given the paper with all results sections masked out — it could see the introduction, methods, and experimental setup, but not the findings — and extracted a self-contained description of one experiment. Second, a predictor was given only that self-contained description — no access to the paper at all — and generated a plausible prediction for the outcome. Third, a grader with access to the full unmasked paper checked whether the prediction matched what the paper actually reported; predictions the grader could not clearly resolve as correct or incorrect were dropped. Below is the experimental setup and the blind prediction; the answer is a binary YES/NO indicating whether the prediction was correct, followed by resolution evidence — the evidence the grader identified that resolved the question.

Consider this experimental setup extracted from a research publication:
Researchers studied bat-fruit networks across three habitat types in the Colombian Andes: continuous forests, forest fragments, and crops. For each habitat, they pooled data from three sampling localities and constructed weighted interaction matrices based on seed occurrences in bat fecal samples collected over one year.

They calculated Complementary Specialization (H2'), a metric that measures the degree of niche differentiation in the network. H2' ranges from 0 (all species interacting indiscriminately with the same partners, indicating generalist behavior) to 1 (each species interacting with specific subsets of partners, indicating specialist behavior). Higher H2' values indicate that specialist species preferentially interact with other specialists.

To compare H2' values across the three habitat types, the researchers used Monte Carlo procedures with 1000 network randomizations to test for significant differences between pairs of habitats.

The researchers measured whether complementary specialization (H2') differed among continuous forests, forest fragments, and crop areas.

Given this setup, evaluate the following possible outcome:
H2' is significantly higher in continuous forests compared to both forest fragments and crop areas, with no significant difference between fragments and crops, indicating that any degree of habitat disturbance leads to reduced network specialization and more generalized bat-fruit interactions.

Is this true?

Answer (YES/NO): NO